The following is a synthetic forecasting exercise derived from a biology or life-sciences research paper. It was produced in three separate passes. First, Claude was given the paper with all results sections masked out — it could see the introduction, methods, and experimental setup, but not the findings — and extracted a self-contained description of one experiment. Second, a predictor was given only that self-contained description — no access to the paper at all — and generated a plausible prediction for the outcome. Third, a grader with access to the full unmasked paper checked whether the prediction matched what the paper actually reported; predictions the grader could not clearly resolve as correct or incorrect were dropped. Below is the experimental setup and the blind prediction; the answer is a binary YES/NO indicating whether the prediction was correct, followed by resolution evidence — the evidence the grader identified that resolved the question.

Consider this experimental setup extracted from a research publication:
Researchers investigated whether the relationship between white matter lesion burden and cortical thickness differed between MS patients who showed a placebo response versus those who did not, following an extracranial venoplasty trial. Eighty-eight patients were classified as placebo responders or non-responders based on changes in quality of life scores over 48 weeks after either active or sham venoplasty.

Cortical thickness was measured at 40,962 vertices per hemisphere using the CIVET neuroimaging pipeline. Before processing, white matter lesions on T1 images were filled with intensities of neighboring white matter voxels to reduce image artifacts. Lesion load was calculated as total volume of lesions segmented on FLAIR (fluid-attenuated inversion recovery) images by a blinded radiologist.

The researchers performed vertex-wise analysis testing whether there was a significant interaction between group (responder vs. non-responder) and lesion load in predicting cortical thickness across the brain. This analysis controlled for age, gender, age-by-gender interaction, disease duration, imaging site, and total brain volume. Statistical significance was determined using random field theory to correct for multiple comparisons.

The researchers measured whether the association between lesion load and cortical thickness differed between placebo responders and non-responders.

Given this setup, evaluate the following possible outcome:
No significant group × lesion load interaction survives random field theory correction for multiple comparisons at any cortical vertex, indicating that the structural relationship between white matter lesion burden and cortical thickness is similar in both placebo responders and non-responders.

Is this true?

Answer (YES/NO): NO